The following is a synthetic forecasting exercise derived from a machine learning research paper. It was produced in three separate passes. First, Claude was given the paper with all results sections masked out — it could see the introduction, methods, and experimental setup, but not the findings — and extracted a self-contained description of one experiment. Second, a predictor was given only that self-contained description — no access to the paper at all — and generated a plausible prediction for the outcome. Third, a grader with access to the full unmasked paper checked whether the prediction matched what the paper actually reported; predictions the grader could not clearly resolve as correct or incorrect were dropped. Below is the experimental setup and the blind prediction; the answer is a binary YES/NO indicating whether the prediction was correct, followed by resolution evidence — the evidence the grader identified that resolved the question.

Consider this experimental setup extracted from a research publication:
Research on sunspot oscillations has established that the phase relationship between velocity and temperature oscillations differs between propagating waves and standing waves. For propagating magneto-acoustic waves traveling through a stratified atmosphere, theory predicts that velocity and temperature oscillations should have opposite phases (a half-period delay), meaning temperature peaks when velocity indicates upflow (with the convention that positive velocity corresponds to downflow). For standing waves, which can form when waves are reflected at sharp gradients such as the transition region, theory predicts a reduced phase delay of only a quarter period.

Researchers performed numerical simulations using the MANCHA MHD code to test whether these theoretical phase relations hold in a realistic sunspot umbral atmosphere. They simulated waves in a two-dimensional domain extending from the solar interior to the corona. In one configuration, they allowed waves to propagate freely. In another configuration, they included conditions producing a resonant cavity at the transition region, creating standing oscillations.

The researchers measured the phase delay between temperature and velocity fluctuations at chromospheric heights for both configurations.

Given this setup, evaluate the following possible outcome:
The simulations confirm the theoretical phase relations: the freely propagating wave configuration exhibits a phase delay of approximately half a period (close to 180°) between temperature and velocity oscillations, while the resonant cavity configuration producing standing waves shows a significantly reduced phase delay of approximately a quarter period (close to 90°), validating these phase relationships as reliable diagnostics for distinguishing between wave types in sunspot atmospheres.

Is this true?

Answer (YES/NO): YES